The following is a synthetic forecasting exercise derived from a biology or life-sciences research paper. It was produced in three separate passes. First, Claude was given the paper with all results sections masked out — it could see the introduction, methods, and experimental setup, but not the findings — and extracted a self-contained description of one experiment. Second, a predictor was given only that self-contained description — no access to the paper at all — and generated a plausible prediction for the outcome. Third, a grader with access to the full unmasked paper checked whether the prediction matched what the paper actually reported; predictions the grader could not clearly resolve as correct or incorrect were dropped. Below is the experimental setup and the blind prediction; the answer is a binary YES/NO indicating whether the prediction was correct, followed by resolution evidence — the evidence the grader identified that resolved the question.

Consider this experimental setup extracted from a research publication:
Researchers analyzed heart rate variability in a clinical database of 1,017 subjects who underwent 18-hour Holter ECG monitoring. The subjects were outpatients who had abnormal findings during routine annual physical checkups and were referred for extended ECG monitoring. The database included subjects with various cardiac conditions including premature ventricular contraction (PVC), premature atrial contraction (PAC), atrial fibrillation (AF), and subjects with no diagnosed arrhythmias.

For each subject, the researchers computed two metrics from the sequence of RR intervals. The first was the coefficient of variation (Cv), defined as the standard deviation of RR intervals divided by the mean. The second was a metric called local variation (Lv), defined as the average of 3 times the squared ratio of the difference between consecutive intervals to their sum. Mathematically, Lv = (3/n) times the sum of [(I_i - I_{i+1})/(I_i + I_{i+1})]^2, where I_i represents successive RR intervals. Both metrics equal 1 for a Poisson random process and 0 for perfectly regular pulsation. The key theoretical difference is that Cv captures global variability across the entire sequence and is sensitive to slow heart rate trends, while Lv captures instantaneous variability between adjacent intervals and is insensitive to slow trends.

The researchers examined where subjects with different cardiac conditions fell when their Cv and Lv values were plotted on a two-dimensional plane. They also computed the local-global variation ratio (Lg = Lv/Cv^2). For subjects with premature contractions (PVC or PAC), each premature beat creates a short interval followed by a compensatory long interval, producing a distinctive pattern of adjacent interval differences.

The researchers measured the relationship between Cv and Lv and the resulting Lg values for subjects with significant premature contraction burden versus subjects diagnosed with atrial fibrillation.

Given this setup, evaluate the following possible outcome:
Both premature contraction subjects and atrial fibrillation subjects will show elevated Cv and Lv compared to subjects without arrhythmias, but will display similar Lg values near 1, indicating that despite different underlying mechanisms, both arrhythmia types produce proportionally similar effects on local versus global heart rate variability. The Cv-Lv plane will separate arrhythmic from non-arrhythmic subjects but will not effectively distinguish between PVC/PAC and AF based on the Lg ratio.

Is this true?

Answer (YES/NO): NO